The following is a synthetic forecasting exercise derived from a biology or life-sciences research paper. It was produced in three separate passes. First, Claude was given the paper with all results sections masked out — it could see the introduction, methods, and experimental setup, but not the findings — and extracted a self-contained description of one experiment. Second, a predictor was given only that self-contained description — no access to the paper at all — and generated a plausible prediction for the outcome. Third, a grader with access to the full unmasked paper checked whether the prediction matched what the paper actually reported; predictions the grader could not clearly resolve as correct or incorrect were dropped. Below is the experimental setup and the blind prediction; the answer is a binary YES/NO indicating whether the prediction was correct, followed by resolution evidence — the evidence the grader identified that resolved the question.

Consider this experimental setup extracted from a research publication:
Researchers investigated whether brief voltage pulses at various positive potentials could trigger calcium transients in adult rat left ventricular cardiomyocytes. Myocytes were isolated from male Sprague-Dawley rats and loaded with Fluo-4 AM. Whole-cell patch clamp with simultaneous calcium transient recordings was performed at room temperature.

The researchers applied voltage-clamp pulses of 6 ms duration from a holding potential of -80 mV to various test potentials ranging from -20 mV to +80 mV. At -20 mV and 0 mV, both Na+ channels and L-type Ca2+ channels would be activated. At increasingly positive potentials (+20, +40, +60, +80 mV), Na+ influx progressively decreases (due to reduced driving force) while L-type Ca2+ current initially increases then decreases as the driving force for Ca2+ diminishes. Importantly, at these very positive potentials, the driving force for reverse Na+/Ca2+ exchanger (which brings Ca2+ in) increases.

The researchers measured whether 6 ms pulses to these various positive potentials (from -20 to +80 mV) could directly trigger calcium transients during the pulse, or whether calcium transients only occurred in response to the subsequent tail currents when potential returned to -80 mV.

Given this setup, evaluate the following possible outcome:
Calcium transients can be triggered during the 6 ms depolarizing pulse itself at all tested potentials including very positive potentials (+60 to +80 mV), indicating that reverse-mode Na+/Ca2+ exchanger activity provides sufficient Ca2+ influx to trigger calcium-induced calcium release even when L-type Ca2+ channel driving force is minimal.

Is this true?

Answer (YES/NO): NO